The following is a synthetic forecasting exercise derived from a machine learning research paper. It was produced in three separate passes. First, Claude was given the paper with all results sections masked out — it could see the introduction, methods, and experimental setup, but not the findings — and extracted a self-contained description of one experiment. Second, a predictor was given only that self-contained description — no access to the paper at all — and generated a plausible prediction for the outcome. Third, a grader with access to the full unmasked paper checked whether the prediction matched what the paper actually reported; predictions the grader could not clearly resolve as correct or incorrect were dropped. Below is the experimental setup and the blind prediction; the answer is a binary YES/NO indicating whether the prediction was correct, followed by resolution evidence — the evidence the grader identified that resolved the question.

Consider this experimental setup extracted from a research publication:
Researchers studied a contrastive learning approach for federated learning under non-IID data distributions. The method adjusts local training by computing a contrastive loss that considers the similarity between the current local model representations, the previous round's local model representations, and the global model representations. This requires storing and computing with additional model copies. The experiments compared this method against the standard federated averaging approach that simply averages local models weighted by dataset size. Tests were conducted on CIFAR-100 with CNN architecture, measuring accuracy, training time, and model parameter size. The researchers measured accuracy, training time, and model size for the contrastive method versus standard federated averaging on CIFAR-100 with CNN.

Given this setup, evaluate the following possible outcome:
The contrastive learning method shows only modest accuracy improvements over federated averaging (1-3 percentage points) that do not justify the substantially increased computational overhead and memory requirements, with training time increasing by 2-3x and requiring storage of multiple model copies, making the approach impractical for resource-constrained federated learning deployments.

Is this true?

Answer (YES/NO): NO